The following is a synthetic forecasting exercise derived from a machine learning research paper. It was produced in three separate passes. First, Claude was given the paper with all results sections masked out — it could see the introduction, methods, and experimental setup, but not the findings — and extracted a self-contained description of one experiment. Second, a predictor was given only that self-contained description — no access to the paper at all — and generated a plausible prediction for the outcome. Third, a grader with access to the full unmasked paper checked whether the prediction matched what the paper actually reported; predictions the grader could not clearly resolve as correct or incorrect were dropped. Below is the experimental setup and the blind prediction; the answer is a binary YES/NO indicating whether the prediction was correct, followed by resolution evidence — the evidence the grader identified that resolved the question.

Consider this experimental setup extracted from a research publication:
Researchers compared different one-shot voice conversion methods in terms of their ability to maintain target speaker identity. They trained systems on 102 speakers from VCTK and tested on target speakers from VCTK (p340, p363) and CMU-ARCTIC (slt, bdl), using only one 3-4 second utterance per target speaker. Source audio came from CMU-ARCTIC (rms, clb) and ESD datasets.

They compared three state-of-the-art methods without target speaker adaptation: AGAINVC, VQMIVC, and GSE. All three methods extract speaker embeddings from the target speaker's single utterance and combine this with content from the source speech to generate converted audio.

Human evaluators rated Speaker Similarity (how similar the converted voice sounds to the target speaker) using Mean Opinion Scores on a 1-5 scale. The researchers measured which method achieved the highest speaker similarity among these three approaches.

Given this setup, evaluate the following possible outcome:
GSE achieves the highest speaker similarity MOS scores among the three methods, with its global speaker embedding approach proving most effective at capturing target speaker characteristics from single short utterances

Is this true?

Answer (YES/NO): YES